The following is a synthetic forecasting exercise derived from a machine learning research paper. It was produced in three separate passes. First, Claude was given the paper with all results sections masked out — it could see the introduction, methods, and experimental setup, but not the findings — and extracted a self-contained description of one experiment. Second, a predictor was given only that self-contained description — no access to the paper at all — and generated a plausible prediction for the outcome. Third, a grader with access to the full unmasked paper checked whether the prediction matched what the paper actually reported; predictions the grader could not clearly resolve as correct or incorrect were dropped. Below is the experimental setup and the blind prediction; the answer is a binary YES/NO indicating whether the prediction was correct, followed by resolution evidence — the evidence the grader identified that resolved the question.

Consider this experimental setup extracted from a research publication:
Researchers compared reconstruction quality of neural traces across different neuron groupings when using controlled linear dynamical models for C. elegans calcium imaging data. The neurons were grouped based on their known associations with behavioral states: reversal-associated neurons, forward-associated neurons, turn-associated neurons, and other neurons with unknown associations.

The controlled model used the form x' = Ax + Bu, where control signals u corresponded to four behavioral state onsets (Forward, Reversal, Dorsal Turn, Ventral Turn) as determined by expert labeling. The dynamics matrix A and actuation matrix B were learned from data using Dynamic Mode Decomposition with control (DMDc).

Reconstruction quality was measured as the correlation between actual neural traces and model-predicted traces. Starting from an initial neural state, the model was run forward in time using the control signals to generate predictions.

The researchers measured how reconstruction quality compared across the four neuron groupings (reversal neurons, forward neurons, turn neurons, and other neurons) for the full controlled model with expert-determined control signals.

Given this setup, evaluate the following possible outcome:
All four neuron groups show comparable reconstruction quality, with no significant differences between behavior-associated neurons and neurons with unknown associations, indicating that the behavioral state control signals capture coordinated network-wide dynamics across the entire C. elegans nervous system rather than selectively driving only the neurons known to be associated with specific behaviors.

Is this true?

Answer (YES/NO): NO